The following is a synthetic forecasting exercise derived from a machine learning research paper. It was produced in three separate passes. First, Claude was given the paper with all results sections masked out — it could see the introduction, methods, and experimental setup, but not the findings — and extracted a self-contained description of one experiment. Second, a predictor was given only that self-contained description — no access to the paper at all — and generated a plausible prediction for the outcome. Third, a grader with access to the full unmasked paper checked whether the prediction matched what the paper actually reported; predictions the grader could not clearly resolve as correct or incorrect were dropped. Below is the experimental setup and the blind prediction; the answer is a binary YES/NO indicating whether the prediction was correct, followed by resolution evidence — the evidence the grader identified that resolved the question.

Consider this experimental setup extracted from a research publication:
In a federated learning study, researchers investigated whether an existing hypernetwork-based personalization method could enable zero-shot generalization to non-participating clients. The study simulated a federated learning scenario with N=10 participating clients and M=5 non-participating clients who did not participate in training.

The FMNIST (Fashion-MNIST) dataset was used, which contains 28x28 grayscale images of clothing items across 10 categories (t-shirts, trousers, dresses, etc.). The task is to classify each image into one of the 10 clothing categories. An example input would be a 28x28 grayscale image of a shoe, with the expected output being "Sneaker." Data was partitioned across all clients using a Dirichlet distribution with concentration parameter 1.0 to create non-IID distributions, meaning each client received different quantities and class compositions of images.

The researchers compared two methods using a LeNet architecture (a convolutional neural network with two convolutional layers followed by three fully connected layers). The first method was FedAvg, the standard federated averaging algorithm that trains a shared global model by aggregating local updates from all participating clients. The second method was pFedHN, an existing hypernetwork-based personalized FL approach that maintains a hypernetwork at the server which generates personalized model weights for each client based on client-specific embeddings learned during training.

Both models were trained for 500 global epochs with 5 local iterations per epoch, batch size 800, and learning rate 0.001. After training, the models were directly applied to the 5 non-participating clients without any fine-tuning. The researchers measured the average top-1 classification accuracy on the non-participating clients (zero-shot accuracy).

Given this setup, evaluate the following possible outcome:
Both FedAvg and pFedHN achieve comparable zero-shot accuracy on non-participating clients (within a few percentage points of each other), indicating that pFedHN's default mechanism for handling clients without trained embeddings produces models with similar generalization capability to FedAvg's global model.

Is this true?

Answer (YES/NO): NO